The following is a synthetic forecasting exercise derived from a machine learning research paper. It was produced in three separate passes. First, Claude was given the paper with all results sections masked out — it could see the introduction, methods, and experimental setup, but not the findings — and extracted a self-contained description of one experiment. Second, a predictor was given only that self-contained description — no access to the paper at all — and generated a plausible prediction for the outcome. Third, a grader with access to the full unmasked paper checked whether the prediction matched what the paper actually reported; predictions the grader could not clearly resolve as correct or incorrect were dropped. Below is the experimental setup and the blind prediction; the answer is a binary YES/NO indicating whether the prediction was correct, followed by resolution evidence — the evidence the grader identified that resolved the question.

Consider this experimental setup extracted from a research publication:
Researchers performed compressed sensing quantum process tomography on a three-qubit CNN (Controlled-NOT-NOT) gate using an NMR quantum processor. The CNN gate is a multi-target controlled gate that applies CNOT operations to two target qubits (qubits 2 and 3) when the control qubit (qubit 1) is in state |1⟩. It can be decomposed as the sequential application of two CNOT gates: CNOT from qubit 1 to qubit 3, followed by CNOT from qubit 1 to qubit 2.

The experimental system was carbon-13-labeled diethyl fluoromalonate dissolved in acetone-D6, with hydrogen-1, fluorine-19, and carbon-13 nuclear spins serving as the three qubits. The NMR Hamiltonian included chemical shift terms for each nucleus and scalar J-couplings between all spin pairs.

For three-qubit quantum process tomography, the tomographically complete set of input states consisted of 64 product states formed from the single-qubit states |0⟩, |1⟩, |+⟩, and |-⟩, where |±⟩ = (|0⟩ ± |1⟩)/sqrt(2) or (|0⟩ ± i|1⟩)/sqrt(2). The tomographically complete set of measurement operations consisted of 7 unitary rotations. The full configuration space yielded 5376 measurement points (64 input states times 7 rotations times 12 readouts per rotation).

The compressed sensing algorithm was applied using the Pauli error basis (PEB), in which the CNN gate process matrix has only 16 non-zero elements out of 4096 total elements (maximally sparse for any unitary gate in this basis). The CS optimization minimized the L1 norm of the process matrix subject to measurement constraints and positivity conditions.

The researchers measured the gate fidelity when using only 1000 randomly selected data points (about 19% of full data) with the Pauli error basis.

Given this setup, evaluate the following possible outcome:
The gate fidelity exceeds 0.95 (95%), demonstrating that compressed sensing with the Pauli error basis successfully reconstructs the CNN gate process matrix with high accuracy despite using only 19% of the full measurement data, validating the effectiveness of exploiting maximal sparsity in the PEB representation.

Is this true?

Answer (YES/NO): YES